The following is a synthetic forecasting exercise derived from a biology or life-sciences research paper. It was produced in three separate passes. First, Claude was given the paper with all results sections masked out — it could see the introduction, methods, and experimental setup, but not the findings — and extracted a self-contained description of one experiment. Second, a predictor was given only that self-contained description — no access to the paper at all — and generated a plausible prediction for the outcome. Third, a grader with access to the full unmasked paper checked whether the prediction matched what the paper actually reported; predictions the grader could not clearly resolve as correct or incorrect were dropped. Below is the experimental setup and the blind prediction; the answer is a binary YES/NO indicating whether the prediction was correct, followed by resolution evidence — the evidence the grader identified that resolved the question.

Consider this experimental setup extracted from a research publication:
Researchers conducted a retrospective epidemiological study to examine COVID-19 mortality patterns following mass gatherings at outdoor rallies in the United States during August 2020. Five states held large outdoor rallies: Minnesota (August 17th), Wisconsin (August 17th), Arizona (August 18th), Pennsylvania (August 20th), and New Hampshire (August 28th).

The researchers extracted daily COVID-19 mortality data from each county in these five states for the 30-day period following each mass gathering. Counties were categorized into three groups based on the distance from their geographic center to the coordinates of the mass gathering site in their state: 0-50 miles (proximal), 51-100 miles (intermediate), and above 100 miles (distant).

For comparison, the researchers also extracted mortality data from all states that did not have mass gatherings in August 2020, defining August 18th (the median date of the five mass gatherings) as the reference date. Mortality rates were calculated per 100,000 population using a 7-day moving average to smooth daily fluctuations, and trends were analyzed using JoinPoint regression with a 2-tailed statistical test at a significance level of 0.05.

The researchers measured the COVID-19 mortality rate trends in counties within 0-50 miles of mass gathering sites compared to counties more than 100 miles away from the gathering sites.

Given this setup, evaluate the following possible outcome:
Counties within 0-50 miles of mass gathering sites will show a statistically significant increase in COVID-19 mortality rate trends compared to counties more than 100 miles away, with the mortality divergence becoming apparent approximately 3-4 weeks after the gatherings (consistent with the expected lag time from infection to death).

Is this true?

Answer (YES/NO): YES